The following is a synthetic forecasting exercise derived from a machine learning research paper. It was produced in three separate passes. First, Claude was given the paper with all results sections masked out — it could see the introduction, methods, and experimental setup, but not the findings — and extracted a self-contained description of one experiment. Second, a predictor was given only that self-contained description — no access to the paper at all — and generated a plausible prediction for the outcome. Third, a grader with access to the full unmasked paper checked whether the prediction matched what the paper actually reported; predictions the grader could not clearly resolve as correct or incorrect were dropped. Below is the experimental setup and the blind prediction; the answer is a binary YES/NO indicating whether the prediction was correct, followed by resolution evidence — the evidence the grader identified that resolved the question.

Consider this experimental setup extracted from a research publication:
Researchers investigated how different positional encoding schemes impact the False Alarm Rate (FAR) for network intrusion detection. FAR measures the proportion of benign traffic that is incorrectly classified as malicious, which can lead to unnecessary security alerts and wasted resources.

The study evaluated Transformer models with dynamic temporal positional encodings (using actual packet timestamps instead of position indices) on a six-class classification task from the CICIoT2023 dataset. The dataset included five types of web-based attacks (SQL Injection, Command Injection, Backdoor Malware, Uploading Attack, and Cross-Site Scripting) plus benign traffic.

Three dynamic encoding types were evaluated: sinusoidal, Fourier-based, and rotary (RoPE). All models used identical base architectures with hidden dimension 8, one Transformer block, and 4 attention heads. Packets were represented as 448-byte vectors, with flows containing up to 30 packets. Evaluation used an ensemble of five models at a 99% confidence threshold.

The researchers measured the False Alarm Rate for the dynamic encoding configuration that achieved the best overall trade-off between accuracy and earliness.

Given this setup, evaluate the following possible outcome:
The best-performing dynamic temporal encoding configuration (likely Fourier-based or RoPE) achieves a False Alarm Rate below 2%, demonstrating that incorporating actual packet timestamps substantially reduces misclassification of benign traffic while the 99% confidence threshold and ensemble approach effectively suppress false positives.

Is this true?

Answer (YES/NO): NO